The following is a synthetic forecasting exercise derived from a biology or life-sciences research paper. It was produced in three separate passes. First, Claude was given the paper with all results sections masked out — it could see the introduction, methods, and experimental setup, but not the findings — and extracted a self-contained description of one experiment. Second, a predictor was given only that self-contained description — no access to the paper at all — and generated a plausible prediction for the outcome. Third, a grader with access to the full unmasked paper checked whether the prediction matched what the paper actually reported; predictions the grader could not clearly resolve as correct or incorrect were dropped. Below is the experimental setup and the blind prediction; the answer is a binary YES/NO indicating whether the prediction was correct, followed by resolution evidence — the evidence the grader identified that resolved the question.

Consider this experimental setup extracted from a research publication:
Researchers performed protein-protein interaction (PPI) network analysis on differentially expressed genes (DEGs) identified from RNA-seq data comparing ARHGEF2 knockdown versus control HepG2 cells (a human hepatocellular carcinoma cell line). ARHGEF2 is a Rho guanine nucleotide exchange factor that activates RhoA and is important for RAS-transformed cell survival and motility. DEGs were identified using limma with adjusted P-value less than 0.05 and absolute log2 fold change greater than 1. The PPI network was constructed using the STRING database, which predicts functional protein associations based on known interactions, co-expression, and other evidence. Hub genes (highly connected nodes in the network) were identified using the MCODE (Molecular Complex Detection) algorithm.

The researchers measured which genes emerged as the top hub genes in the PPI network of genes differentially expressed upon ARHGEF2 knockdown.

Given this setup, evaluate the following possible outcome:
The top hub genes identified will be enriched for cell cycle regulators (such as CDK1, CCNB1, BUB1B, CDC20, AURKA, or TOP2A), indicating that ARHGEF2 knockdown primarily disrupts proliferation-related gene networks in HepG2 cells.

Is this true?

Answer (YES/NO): NO